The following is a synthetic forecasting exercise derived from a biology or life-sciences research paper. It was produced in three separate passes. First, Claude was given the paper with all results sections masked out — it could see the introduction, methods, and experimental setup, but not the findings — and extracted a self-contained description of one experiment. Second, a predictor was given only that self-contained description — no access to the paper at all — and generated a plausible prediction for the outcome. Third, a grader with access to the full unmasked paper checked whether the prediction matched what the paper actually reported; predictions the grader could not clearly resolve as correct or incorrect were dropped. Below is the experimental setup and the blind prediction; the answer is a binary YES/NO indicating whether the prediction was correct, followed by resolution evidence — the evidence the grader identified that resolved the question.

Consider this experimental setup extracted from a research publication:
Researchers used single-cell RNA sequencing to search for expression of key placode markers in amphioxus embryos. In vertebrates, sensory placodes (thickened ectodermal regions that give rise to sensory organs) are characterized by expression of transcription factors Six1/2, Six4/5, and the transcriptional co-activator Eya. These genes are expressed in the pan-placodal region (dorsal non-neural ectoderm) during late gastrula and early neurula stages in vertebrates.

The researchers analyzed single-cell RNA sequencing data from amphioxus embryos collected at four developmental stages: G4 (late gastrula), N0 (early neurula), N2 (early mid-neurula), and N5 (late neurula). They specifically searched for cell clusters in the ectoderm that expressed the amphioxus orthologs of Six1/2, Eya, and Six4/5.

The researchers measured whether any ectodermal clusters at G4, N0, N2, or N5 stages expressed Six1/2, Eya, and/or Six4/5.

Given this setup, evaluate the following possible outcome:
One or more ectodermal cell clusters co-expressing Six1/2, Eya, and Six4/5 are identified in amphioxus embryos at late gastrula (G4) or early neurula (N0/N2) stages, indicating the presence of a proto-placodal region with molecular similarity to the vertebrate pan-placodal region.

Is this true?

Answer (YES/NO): NO